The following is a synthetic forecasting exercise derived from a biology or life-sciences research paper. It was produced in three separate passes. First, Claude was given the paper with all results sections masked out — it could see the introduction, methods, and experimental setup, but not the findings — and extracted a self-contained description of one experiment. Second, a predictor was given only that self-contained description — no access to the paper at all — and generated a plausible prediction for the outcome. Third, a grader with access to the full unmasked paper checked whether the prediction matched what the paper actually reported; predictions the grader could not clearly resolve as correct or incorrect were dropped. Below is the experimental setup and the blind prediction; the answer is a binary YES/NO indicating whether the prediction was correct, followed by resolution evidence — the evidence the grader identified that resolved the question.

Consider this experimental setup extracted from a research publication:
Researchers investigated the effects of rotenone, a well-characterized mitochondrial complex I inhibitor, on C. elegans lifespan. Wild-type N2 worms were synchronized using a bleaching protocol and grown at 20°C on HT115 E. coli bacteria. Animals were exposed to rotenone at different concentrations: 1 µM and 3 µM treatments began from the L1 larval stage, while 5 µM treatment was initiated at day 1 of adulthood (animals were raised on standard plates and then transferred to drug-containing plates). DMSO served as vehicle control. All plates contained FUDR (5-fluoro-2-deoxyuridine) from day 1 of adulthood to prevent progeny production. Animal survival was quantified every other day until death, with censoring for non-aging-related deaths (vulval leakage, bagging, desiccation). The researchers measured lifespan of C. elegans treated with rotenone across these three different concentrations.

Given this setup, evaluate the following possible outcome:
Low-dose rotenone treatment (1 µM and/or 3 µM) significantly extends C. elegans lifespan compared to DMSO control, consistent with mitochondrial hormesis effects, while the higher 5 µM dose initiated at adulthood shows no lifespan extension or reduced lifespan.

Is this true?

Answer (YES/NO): NO